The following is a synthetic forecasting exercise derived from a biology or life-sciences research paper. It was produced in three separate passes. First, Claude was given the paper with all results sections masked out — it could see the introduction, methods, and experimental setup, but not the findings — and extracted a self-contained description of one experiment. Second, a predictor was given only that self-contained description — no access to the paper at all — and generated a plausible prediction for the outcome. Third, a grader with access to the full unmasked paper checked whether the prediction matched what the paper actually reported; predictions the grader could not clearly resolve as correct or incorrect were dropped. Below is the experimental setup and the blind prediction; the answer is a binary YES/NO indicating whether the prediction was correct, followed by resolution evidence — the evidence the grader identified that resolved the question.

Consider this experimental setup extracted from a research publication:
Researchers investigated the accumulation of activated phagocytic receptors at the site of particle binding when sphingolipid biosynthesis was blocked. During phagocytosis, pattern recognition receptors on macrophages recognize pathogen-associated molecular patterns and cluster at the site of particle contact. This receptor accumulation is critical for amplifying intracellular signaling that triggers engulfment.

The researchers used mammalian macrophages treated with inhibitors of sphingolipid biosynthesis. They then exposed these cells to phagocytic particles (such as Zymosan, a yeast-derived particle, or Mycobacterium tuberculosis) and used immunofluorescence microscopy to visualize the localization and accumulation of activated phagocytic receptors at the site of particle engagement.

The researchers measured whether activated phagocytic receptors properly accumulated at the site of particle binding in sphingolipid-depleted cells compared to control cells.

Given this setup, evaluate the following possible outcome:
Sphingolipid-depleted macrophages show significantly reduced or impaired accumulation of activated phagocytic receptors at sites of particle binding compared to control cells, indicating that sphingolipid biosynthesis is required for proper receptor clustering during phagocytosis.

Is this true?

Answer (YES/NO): NO